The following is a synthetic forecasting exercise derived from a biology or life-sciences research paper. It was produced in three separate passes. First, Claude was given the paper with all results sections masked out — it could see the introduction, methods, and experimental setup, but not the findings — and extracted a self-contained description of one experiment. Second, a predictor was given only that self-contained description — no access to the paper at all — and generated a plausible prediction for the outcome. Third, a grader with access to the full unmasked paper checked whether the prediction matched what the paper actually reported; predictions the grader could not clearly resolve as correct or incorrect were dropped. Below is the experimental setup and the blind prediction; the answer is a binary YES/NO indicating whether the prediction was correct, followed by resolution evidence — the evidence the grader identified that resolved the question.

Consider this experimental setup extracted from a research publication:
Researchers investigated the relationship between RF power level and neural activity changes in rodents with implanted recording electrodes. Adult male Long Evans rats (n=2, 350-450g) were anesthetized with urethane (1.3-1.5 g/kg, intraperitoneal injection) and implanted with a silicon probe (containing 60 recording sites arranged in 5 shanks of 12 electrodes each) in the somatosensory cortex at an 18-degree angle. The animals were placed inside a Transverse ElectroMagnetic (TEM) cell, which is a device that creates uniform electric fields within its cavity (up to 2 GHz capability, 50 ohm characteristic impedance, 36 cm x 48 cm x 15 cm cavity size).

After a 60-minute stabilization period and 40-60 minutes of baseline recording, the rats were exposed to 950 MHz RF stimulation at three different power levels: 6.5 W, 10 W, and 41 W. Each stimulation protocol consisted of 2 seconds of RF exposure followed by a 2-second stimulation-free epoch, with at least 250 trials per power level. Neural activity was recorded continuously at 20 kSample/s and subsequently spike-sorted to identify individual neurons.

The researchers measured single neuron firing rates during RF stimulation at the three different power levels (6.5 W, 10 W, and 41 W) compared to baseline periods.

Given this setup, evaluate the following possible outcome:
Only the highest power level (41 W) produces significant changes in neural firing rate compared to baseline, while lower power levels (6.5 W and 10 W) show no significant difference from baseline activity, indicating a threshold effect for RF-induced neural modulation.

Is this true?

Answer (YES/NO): NO